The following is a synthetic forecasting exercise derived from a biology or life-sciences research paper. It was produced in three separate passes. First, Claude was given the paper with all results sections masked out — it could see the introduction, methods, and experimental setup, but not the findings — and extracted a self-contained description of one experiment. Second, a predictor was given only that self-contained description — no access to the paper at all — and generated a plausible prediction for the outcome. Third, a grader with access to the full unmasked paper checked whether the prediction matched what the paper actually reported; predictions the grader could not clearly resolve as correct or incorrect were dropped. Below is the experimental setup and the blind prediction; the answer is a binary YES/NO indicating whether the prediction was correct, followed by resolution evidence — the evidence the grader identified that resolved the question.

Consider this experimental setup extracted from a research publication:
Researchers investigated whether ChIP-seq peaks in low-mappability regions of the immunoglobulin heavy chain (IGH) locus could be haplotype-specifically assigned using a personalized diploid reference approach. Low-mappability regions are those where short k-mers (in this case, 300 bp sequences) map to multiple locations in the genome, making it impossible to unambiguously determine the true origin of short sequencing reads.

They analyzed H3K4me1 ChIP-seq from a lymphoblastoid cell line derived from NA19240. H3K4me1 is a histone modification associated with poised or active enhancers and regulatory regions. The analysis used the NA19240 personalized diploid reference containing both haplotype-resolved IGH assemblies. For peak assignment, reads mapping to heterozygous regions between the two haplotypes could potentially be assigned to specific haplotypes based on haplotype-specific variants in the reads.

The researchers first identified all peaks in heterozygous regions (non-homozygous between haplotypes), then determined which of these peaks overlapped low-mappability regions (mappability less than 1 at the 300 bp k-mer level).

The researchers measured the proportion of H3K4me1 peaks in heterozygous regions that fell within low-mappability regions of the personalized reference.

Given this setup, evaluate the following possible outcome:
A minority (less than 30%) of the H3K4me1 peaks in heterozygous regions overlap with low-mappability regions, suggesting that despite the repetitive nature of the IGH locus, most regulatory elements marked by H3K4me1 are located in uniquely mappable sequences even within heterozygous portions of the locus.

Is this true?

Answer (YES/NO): NO